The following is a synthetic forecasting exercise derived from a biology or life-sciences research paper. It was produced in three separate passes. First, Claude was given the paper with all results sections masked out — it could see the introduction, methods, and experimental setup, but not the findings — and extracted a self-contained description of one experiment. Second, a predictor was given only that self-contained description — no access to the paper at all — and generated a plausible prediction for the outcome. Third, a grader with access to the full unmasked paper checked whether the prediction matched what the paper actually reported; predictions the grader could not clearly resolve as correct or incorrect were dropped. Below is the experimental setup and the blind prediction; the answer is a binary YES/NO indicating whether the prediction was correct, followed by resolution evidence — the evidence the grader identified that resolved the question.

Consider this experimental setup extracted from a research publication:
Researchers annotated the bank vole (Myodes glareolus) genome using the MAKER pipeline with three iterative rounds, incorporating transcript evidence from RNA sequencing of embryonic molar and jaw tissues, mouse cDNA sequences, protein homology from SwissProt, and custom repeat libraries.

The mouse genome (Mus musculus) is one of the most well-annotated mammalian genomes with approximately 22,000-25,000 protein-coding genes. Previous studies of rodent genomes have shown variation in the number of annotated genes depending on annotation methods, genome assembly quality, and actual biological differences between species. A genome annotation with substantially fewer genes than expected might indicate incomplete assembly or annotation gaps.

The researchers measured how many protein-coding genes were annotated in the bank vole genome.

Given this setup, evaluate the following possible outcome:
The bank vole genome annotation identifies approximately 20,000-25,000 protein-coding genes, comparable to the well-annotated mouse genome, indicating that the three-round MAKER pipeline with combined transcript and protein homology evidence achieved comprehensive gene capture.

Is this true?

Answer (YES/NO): NO